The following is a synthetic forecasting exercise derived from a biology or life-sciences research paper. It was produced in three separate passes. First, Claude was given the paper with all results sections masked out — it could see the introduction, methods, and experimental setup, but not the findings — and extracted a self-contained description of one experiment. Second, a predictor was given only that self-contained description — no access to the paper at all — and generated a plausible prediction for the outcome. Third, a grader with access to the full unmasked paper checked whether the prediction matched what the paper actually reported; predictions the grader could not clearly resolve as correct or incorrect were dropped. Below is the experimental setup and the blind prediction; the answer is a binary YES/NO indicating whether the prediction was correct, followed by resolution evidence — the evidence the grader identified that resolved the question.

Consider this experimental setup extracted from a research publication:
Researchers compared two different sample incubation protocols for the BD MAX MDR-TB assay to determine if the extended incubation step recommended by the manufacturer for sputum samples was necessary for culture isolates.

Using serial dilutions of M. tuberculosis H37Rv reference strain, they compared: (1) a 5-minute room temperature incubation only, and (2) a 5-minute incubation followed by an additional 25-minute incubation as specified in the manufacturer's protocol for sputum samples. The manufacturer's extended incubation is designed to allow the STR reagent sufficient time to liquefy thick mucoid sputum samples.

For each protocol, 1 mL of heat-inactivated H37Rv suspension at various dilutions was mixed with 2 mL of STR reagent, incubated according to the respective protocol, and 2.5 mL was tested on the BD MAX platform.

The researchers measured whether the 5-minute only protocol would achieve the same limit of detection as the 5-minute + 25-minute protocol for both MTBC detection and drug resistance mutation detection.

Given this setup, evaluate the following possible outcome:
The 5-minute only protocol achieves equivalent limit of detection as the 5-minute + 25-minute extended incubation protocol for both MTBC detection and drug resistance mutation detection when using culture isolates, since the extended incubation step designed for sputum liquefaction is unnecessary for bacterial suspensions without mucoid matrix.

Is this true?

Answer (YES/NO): YES